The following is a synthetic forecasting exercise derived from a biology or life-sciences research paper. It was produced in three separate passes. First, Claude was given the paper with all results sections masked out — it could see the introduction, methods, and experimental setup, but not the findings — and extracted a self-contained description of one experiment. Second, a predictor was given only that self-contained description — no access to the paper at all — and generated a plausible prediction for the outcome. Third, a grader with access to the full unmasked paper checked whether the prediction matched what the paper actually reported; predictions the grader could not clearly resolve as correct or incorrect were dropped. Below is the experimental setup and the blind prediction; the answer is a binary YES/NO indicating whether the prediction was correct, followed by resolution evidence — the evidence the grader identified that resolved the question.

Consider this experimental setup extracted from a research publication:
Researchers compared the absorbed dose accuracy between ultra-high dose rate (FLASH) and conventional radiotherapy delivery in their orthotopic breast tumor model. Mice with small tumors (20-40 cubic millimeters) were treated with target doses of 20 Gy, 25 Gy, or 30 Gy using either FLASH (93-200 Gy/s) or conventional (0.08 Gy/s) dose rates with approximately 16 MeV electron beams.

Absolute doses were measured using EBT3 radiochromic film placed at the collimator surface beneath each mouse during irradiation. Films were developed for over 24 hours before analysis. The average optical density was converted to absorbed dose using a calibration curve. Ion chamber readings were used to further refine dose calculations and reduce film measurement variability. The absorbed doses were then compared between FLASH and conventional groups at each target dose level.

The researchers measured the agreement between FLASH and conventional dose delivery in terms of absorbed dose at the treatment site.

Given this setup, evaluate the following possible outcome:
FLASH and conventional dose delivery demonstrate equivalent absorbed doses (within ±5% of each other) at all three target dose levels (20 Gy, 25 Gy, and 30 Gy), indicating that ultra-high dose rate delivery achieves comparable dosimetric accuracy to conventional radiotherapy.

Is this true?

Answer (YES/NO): YES